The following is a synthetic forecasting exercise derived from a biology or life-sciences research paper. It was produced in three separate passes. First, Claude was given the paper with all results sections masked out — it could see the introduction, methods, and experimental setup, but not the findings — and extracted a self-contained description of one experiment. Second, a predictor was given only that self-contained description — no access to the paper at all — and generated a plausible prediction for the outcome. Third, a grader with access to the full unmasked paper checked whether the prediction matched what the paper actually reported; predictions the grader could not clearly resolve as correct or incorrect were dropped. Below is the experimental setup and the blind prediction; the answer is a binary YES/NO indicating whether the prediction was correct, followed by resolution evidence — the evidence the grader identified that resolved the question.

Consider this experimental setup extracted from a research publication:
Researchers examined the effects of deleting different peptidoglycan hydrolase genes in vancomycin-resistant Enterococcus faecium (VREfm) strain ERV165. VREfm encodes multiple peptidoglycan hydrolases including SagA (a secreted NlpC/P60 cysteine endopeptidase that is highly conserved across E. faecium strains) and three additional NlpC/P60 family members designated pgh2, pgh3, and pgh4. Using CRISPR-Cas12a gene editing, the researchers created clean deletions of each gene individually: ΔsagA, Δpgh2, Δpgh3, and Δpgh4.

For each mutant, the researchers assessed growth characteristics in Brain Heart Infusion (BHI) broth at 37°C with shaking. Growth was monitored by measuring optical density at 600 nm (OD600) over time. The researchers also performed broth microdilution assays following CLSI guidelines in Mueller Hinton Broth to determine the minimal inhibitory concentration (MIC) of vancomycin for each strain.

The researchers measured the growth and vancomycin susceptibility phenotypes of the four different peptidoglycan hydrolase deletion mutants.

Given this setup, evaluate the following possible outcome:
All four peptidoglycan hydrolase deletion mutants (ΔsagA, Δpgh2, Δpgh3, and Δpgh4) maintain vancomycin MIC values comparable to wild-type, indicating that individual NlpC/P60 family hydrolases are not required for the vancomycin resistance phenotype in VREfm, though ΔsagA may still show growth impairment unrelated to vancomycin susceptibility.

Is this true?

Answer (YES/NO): NO